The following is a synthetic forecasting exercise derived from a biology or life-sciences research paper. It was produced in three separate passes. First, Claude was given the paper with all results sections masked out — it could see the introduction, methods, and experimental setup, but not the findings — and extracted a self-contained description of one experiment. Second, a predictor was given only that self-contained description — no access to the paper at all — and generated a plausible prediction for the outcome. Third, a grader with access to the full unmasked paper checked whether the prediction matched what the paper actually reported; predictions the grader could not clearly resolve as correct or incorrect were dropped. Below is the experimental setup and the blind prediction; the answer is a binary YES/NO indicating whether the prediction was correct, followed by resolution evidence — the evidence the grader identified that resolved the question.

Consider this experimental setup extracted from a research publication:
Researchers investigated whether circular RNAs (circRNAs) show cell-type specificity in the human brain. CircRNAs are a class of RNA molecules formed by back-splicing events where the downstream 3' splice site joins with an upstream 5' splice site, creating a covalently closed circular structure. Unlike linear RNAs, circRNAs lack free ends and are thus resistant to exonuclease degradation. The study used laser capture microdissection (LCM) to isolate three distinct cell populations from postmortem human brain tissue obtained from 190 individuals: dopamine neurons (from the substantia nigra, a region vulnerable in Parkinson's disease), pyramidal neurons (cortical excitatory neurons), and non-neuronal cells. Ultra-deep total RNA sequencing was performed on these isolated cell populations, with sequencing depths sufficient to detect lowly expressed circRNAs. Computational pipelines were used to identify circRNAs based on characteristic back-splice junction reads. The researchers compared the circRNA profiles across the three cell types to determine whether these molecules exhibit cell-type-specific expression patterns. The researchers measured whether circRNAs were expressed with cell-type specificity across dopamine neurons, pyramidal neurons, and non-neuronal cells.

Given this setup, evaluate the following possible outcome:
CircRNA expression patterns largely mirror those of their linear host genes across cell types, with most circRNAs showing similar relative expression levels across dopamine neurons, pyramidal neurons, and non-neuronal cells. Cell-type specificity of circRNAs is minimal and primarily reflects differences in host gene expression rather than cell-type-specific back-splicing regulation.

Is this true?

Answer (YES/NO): NO